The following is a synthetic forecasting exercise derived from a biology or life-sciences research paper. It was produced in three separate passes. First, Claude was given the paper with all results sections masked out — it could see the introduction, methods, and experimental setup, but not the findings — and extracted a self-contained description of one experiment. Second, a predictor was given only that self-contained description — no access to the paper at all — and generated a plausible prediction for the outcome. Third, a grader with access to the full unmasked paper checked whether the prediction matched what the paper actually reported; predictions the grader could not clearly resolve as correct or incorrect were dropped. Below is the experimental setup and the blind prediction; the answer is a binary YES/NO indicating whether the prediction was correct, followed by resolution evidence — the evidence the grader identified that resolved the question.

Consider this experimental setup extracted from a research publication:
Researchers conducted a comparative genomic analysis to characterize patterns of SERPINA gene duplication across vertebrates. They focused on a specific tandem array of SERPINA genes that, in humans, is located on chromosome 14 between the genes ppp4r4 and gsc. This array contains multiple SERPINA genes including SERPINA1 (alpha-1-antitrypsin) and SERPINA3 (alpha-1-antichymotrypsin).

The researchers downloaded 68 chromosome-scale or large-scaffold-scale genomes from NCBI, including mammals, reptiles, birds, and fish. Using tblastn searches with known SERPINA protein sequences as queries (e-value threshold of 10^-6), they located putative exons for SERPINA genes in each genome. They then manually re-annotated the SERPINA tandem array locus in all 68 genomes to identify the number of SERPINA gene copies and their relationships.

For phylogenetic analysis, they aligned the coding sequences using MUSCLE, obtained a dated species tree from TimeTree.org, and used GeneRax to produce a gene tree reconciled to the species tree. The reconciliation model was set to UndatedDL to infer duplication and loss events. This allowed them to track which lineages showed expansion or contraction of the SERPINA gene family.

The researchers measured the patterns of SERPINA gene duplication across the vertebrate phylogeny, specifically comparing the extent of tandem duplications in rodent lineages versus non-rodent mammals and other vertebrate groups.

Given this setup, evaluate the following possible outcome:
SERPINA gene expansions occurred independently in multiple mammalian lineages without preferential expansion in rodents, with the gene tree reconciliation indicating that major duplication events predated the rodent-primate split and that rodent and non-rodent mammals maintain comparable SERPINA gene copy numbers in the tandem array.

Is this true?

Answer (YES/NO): NO